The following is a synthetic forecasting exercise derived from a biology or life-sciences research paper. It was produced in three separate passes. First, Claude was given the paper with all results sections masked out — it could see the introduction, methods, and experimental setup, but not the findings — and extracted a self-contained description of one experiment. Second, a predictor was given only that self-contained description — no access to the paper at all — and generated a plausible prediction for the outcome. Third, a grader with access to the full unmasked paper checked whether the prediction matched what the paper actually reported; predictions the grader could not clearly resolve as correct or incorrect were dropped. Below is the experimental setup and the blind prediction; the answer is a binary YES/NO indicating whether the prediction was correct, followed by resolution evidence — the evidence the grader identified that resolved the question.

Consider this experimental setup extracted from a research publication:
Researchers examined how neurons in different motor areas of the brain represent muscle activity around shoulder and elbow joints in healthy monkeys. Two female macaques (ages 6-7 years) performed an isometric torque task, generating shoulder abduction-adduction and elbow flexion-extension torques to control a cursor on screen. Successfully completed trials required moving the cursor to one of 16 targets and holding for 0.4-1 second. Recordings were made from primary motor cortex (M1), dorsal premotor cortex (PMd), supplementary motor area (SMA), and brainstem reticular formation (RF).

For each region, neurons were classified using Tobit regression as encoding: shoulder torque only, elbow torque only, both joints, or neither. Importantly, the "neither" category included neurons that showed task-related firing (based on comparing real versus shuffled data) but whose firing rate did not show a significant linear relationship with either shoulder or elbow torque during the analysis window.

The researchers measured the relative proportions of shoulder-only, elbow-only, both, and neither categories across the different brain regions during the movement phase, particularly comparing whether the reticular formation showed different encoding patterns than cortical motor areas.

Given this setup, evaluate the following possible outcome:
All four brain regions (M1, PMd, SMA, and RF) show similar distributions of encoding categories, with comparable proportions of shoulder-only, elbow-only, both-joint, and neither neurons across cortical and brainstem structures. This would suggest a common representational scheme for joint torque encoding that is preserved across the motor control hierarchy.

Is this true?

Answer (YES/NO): YES